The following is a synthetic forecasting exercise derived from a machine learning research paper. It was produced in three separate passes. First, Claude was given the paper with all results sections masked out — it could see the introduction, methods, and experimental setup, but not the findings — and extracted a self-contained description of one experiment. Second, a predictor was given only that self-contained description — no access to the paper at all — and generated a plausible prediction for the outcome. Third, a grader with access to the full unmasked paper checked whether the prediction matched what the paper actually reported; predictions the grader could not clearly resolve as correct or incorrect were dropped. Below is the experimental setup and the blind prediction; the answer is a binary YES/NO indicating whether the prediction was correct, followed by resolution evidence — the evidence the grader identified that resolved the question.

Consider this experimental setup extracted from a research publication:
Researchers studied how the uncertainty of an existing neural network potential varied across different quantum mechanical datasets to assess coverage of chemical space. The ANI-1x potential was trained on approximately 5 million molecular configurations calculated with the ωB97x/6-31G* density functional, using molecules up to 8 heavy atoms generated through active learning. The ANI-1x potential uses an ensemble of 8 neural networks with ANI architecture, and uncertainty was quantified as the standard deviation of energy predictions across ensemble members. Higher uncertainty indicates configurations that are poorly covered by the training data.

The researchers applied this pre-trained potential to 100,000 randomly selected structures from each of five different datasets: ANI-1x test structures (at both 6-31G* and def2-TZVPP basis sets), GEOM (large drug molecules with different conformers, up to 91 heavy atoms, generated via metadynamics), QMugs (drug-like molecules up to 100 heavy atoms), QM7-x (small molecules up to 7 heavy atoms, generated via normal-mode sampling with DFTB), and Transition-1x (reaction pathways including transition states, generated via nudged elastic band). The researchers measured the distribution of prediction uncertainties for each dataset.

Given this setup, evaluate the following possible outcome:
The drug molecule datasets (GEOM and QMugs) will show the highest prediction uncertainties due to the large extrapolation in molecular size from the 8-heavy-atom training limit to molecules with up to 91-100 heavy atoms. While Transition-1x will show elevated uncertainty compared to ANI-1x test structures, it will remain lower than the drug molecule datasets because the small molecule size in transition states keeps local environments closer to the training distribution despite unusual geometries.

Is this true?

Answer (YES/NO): NO